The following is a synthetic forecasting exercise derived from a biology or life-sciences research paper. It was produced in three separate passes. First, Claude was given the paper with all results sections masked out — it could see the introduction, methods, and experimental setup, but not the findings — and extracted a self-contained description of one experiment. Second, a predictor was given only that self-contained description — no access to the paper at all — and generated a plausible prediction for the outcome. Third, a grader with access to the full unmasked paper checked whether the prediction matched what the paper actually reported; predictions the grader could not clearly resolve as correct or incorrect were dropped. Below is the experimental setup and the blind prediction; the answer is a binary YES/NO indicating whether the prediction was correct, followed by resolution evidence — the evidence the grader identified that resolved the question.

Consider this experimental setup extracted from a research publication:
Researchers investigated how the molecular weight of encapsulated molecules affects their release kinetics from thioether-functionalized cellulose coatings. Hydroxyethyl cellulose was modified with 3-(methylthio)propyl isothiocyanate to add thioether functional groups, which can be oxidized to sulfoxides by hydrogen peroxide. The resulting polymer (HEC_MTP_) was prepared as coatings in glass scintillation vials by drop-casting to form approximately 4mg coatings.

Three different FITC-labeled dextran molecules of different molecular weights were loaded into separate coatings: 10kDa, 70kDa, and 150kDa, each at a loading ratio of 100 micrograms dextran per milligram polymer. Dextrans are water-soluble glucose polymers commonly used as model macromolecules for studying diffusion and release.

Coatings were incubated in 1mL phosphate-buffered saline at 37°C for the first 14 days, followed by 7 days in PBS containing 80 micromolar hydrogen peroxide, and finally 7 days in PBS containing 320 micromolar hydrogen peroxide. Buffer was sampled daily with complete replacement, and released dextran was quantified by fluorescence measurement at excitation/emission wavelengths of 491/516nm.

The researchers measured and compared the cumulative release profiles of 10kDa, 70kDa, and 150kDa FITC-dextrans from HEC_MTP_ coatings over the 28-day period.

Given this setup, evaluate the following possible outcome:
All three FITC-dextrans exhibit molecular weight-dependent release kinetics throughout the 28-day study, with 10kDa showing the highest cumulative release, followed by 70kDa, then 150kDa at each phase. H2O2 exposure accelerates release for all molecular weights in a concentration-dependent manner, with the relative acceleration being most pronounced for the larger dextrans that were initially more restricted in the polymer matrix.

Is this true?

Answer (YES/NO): NO